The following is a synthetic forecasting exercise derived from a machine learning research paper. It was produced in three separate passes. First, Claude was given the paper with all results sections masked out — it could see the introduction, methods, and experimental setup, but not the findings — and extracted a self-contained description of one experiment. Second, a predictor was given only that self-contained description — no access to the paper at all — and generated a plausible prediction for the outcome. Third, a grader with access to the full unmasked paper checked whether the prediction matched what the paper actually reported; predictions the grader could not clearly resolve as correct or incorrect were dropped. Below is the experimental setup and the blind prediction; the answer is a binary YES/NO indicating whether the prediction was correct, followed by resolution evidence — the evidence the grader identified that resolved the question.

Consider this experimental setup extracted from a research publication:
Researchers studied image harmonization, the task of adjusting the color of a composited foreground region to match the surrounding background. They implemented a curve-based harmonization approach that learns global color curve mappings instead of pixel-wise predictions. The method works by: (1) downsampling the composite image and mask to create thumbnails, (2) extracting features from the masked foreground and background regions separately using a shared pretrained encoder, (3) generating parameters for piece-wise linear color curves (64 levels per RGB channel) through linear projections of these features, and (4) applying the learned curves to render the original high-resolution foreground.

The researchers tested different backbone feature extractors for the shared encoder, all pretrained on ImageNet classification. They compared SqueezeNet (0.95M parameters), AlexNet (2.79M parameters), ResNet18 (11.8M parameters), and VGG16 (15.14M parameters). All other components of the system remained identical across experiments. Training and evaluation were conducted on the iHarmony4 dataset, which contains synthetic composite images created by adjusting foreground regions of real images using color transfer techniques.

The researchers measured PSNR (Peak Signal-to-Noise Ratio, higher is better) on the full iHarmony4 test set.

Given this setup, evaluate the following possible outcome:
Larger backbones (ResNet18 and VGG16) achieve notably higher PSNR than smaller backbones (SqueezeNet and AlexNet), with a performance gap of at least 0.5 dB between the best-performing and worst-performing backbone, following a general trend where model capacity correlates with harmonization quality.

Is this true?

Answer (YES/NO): NO